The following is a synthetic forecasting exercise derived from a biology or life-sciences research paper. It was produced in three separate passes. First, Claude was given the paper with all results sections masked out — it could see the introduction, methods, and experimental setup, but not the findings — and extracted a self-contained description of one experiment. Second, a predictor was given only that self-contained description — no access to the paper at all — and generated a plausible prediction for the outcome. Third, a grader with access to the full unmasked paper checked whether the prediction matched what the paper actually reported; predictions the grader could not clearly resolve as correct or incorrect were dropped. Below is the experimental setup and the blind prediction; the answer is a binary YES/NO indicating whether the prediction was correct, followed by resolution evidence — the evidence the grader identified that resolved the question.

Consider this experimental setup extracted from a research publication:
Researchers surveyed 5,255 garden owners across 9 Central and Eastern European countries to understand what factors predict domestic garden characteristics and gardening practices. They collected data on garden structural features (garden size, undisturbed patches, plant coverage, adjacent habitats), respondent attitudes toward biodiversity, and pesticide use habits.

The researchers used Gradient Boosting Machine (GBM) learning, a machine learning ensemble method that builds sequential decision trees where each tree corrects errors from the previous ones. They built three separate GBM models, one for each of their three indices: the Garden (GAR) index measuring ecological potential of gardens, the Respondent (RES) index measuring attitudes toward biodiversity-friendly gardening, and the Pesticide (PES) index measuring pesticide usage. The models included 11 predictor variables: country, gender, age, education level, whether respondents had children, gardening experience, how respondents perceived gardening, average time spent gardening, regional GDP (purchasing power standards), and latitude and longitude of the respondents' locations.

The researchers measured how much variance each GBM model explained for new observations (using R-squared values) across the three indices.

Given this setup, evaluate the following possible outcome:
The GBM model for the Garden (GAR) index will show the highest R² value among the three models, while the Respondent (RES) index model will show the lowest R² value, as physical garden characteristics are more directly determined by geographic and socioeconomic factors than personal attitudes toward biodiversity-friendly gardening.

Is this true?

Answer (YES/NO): NO